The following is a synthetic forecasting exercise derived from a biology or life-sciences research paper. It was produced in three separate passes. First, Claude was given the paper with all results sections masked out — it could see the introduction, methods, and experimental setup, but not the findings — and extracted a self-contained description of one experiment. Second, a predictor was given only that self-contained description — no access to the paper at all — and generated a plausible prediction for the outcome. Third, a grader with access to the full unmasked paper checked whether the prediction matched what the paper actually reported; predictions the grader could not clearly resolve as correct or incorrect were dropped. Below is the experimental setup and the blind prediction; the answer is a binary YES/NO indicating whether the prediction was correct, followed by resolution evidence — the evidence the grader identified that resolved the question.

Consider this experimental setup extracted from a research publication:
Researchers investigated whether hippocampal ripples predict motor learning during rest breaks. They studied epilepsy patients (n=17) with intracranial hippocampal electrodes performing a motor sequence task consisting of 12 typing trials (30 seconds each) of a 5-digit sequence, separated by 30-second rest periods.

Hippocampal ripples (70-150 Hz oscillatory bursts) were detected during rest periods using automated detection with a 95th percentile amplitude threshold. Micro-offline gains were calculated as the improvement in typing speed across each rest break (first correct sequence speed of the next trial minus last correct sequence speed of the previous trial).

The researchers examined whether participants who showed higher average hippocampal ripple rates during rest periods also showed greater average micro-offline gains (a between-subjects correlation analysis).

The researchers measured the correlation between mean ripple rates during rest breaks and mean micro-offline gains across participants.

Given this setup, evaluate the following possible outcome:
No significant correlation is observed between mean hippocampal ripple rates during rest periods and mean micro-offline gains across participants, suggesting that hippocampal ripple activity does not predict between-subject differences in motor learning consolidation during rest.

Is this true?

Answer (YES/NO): NO